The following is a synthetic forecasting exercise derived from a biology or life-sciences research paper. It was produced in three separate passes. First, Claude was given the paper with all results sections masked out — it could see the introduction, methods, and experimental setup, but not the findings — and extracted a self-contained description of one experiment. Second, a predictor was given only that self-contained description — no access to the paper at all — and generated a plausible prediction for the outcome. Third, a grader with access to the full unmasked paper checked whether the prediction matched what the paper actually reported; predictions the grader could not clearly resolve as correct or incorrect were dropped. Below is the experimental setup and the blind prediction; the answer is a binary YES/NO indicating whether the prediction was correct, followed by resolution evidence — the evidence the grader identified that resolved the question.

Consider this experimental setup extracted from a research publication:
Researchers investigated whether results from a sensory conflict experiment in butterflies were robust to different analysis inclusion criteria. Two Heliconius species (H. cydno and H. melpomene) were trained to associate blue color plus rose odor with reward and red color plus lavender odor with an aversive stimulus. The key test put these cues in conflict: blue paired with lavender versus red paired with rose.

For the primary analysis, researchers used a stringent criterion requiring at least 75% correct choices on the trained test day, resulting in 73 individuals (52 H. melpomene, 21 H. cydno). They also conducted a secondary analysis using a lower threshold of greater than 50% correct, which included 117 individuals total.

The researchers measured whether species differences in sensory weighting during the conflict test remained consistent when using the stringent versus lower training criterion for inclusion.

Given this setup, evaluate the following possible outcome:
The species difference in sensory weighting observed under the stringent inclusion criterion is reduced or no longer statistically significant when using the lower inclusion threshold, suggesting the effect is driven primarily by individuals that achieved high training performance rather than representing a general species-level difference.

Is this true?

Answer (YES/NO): NO